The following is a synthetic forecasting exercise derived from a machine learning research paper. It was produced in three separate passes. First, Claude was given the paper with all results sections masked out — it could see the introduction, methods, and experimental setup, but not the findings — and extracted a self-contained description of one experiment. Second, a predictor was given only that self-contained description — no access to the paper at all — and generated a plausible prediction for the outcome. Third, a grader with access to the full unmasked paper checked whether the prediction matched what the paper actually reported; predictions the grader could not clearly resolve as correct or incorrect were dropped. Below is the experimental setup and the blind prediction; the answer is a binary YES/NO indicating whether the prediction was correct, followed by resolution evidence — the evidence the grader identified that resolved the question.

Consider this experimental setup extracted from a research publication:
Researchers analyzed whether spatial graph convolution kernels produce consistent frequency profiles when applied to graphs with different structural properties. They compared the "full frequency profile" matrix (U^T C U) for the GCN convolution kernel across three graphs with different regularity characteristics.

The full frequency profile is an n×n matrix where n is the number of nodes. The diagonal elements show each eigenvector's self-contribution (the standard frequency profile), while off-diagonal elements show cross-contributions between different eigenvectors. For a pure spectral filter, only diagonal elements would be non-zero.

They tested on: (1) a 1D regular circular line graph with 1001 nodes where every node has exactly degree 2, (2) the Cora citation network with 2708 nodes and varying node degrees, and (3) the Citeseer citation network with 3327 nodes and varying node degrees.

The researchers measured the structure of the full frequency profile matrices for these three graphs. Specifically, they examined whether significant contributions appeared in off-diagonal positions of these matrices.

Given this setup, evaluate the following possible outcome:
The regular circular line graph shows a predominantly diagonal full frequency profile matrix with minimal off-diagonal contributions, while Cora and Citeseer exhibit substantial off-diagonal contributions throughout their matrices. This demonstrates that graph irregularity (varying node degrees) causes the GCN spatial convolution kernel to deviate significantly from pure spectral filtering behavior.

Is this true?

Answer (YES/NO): NO